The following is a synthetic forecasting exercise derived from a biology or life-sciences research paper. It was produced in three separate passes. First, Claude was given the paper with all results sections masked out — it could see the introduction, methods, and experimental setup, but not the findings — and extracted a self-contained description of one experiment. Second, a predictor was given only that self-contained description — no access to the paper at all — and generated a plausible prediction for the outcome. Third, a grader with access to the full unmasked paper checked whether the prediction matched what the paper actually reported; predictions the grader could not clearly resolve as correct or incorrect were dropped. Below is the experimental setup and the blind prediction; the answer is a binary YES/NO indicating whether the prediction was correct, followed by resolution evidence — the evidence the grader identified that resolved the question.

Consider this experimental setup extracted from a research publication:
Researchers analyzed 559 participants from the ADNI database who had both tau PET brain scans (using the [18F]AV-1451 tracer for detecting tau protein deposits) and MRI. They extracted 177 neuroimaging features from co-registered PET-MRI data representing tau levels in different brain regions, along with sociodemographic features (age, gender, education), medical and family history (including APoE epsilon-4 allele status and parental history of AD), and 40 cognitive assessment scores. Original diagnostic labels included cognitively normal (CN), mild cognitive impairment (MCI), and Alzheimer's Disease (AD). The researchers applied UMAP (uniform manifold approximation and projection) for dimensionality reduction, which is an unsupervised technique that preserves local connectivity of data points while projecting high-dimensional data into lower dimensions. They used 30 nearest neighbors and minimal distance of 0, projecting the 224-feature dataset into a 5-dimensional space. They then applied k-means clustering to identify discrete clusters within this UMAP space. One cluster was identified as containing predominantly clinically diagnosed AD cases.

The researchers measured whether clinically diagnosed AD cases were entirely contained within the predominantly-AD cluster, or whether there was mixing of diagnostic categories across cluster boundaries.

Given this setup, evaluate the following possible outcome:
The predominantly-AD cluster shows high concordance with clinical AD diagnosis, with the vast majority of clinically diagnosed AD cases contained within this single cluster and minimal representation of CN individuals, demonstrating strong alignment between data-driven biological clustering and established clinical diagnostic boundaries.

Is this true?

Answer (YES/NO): NO